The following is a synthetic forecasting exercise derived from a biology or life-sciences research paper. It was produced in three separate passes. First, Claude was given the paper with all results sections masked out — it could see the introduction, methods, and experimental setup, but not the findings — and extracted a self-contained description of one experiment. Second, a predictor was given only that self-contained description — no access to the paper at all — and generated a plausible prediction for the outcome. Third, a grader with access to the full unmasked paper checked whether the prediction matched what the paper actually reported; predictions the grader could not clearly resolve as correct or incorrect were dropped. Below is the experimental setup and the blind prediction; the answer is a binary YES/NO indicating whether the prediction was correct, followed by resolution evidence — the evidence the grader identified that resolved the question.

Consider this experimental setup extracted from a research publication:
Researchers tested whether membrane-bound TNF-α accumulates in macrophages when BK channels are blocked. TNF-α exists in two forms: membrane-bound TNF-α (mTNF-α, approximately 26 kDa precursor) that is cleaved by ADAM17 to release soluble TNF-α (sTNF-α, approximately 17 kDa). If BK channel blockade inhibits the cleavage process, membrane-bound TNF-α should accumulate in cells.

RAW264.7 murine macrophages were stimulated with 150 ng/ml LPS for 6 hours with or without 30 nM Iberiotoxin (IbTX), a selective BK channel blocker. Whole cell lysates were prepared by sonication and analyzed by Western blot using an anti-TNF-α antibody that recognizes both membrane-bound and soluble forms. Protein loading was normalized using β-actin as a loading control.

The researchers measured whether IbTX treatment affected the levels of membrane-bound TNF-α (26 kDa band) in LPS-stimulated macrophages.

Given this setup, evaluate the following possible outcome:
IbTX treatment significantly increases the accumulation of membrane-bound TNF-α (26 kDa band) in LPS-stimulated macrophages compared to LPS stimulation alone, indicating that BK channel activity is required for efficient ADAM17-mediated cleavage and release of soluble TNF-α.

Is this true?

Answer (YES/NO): NO